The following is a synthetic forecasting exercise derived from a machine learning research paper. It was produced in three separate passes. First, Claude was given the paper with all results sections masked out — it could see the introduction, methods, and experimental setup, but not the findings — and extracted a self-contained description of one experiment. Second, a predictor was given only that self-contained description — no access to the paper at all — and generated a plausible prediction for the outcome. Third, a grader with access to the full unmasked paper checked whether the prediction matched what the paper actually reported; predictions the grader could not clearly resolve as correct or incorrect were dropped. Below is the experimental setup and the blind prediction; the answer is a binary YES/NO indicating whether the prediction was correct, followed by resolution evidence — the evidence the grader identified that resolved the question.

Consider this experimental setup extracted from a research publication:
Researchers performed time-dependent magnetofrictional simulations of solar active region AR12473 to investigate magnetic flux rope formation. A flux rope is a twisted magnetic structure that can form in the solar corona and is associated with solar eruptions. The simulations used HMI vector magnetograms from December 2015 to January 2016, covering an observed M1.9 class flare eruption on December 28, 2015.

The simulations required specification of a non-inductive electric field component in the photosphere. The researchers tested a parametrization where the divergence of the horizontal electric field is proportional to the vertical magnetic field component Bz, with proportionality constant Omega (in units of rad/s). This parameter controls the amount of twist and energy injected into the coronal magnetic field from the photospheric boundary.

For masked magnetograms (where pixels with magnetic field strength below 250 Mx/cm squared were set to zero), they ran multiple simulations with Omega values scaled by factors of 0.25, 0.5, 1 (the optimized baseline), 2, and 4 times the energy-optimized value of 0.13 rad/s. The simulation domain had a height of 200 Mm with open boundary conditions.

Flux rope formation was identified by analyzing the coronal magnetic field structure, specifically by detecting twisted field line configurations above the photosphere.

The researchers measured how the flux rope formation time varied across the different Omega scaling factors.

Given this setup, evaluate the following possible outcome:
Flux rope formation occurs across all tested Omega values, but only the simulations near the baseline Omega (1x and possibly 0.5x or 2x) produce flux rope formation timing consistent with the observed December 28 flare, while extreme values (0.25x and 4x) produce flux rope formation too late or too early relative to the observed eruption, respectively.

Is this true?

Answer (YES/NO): NO